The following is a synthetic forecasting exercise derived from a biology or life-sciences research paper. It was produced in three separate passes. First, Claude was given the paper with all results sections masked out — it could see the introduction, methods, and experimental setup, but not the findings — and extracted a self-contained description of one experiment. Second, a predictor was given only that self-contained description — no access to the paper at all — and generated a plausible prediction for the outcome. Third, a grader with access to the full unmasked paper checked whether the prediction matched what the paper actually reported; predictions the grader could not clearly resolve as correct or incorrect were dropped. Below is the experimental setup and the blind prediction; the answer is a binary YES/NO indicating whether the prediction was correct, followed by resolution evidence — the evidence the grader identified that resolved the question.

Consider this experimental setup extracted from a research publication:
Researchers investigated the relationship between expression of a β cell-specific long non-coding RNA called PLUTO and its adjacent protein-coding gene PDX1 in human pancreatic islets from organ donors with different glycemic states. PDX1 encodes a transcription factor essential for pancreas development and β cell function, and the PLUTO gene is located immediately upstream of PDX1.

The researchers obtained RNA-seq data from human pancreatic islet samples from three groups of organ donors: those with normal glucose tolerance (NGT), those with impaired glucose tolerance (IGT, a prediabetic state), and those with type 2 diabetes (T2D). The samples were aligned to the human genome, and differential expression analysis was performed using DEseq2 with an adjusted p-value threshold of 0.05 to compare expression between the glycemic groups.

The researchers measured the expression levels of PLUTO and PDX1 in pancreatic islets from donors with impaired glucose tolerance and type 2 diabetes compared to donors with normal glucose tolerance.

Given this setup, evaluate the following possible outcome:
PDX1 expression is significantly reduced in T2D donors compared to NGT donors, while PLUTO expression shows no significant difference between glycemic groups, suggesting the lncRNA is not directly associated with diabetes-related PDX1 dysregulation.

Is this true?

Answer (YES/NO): NO